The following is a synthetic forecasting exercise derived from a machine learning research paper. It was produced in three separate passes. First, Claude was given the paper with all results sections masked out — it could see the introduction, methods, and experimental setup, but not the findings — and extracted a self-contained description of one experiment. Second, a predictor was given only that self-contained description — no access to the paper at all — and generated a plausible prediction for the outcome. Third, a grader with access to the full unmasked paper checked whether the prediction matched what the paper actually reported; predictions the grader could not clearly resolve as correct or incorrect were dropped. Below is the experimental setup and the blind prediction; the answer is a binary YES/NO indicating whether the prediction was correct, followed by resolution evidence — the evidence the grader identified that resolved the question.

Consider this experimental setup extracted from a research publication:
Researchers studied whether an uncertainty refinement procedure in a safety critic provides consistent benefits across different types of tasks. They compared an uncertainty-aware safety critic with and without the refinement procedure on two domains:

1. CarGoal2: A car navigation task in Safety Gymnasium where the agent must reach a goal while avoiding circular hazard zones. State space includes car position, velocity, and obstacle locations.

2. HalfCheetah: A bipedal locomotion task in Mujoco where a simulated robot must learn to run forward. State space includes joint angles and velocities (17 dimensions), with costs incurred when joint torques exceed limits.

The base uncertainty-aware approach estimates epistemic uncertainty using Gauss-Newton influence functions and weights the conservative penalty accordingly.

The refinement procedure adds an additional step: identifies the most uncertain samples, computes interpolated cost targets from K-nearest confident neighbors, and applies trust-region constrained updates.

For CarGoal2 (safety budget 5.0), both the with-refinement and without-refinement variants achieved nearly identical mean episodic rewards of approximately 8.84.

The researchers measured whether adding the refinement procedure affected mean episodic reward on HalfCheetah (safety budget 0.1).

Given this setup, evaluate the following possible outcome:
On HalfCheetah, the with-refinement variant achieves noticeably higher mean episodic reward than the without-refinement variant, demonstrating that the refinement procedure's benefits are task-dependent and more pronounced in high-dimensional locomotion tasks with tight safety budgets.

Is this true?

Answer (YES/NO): NO